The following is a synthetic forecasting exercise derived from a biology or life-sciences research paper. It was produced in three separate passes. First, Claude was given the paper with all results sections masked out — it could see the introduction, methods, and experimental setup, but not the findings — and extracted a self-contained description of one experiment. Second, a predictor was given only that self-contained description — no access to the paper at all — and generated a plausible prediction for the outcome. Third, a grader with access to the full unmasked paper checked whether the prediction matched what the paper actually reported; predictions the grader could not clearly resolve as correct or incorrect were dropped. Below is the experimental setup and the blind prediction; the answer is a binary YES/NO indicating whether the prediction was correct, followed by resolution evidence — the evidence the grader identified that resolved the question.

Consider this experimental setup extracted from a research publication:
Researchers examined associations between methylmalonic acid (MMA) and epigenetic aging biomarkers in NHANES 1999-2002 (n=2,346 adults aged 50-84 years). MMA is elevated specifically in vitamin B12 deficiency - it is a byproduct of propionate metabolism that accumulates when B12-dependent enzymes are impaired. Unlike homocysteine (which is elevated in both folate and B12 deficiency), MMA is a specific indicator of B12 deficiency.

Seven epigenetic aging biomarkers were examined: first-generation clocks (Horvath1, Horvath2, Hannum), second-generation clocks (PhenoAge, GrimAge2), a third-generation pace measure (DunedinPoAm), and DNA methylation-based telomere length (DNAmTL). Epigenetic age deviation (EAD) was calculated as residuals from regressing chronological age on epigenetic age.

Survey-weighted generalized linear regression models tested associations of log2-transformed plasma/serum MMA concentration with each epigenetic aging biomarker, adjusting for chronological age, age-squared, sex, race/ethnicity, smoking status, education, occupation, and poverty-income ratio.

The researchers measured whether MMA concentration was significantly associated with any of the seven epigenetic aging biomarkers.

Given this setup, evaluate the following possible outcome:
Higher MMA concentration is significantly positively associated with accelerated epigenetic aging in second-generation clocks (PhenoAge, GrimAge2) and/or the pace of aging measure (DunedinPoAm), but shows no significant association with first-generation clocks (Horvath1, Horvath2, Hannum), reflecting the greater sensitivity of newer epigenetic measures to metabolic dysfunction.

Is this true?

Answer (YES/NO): NO